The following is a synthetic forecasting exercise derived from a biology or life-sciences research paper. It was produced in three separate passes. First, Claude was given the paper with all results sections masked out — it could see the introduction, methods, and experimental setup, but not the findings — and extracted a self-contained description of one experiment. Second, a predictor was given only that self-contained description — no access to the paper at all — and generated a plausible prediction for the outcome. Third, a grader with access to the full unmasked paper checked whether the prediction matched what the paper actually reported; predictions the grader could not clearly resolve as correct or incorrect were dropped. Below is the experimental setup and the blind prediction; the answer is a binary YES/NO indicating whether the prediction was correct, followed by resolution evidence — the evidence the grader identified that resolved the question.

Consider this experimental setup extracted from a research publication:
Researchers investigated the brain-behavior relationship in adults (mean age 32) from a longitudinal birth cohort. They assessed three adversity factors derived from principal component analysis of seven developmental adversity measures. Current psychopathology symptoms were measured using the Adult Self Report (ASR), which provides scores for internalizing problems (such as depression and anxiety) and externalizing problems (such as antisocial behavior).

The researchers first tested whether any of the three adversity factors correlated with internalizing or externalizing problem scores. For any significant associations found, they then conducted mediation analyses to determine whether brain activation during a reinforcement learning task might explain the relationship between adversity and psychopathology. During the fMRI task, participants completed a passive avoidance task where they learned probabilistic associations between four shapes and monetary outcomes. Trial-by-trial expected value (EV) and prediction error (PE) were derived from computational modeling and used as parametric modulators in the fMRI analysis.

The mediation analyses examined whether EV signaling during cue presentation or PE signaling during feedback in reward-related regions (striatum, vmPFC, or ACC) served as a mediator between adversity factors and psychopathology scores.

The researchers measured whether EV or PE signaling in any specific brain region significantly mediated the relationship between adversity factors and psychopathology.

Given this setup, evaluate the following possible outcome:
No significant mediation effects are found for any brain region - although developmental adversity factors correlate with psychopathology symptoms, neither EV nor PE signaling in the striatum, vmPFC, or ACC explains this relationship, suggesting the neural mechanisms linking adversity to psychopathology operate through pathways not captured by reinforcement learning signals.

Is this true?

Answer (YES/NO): NO